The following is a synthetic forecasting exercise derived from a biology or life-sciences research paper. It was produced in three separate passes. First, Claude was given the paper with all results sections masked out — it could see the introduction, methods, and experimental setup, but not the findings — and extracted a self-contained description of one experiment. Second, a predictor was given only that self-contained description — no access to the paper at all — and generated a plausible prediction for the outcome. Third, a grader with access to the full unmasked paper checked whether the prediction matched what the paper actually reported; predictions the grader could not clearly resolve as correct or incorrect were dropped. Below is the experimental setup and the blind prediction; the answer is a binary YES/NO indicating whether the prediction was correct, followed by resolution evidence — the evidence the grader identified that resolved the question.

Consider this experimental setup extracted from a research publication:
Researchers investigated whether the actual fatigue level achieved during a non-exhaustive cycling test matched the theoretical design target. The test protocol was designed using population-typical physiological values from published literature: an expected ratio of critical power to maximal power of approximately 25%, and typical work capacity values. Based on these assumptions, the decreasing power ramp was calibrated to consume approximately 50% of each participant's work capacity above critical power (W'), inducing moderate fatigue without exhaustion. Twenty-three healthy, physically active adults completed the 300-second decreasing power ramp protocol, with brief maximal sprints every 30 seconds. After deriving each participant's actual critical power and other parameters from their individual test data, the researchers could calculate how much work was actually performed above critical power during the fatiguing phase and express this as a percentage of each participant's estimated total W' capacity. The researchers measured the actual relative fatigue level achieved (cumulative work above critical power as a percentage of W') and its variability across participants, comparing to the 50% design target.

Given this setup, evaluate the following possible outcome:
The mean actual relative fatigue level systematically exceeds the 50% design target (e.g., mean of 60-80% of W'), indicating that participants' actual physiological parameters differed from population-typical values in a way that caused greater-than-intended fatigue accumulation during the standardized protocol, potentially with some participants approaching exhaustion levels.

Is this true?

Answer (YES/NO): NO